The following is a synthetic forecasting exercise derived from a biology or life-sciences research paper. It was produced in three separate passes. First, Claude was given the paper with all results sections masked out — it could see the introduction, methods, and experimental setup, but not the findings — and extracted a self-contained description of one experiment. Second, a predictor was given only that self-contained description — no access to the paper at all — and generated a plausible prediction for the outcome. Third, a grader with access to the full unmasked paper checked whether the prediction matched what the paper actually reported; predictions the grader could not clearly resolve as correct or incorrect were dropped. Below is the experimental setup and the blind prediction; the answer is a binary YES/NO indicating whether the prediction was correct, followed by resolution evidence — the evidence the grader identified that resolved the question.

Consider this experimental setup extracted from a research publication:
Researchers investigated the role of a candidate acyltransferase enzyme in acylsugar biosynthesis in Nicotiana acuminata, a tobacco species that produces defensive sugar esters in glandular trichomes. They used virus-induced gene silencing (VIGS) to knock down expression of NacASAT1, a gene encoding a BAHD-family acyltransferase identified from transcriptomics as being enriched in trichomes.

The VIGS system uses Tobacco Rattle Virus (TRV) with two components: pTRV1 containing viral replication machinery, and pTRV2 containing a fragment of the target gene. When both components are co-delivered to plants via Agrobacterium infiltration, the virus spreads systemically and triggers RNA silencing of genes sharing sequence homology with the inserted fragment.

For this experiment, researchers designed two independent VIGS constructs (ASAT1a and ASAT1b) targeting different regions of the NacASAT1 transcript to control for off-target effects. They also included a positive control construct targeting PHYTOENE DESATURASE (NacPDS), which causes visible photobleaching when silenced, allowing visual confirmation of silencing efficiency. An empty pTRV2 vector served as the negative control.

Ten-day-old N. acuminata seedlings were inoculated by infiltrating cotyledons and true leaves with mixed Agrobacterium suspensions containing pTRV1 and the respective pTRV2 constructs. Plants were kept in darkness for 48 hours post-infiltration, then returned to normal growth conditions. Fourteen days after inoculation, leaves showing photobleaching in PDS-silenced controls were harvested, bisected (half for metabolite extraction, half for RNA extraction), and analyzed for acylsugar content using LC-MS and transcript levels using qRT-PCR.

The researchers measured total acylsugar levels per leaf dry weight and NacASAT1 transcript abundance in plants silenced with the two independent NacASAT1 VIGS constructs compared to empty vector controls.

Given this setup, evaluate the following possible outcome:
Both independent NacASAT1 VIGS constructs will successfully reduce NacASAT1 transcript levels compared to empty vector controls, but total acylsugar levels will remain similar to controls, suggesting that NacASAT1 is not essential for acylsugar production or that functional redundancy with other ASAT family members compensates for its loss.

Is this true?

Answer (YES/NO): NO